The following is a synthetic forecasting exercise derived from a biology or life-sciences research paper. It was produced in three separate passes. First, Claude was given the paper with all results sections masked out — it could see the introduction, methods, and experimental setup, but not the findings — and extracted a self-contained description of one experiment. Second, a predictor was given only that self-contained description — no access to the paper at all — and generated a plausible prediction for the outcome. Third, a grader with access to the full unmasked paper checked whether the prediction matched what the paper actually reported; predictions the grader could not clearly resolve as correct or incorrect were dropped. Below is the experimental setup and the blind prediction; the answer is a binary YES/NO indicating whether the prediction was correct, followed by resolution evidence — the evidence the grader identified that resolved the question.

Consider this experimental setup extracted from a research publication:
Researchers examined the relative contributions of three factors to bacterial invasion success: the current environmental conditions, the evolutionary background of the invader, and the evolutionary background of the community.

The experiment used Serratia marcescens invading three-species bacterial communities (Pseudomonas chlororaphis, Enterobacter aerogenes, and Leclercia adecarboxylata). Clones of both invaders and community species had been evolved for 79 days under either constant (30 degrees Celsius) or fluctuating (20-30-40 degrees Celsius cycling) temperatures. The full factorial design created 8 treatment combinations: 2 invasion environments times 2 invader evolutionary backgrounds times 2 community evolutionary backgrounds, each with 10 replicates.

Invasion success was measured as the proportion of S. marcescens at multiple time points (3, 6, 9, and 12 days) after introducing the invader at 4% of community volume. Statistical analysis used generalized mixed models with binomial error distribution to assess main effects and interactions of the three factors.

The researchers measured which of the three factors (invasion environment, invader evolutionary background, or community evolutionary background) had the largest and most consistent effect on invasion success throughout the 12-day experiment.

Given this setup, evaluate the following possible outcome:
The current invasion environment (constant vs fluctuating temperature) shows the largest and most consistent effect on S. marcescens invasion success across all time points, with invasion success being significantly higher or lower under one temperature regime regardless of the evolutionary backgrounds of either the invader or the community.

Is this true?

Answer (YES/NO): YES